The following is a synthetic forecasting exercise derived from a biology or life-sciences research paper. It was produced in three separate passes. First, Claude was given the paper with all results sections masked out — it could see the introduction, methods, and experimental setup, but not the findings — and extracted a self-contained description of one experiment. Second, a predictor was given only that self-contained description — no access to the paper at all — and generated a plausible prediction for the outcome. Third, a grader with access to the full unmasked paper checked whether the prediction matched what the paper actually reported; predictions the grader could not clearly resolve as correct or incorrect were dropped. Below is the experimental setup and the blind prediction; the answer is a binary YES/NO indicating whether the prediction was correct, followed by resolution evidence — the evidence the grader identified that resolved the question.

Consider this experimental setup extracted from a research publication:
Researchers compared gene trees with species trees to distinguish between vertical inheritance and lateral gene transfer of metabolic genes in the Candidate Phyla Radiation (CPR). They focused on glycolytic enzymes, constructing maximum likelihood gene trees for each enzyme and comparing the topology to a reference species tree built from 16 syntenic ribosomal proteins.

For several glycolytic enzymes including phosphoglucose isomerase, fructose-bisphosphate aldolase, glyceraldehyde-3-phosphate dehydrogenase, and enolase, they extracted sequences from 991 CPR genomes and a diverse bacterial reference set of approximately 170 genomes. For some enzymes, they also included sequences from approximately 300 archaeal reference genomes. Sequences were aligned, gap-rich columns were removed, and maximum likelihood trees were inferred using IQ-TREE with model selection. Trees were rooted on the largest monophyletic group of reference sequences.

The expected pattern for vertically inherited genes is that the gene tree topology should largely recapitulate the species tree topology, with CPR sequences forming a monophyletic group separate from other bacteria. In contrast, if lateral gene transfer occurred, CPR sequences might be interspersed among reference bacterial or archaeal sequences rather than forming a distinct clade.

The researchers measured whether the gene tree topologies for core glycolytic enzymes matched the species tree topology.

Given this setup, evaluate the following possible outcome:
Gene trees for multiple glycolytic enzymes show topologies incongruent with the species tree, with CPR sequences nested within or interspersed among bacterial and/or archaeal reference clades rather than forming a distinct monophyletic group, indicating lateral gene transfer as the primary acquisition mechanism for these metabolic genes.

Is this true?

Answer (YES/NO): NO